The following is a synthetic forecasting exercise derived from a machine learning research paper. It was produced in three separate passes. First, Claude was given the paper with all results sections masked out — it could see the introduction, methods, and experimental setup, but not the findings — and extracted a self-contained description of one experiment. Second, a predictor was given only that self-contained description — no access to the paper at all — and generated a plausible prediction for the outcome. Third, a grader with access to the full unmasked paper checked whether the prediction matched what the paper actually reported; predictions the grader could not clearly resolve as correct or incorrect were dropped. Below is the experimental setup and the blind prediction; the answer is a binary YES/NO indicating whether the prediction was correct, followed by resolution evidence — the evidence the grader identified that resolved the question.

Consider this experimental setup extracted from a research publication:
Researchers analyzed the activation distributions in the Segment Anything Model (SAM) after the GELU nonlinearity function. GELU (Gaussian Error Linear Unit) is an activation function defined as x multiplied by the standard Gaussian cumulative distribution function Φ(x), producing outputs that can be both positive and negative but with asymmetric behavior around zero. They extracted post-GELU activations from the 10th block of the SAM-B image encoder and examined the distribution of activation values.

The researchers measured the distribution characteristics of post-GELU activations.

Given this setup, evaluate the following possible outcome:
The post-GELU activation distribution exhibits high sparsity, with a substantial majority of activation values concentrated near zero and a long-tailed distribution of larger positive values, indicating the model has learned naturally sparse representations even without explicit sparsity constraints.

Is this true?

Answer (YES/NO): NO